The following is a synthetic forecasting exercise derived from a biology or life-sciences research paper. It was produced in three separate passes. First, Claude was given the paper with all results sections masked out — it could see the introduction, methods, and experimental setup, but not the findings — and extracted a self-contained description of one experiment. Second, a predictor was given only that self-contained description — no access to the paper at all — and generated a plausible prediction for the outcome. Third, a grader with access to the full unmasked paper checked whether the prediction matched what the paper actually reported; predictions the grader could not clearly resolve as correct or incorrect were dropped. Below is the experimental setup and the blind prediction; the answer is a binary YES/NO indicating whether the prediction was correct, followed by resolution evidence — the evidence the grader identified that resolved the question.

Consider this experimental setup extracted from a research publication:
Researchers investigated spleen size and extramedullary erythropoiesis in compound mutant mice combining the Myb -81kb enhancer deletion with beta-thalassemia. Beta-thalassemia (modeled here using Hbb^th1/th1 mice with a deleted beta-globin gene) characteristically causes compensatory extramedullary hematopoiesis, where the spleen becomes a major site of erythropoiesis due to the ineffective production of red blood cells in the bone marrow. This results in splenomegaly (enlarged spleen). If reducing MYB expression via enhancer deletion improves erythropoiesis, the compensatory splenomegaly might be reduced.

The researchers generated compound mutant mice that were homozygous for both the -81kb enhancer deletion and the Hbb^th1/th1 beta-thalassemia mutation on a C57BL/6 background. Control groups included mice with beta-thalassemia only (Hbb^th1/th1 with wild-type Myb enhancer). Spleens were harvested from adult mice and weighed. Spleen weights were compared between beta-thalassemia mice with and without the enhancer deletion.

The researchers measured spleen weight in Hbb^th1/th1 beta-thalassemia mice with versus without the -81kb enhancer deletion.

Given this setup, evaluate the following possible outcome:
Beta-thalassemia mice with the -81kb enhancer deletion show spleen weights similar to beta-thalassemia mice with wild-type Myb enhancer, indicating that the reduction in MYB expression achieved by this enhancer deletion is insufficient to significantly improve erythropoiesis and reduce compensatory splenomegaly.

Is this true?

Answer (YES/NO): NO